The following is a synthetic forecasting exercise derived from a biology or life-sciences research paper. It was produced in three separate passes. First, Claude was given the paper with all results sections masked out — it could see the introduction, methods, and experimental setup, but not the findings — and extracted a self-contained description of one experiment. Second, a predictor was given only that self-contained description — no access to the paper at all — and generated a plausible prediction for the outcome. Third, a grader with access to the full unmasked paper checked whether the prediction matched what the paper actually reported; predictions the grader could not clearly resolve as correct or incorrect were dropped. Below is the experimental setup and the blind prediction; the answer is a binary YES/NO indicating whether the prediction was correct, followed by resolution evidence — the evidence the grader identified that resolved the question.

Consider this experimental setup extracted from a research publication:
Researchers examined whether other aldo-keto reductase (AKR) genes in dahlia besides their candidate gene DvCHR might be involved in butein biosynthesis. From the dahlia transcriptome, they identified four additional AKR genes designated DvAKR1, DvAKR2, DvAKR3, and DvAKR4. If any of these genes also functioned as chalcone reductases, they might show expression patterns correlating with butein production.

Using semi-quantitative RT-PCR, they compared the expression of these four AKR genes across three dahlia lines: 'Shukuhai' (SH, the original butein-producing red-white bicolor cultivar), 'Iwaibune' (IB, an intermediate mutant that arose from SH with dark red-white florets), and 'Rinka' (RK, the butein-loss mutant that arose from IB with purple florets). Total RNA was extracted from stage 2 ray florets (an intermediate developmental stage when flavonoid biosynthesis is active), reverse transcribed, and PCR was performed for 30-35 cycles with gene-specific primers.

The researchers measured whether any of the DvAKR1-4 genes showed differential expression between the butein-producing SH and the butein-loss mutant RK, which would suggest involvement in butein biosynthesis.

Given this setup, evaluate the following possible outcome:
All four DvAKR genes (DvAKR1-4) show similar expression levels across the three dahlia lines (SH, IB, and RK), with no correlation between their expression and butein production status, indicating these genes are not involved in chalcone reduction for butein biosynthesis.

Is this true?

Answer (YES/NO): YES